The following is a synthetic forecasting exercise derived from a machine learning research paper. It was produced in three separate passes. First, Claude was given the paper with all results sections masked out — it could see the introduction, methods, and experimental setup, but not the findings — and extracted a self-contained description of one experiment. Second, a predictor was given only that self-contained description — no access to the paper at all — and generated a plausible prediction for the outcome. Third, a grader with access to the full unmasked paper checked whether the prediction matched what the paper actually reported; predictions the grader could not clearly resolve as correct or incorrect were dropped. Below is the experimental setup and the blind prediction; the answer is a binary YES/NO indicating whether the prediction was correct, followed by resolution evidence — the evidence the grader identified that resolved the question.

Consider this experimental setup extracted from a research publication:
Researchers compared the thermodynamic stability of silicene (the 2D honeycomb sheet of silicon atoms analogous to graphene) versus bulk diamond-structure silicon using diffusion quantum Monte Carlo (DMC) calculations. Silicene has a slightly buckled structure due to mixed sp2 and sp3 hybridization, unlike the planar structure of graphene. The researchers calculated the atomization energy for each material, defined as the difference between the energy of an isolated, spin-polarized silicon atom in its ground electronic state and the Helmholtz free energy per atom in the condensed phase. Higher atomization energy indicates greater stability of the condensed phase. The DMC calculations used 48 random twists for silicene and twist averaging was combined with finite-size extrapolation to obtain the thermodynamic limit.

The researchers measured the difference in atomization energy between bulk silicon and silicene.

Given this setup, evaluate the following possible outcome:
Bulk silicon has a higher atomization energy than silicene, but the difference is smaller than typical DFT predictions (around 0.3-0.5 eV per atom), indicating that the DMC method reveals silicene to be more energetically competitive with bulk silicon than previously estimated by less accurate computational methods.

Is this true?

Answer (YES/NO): NO